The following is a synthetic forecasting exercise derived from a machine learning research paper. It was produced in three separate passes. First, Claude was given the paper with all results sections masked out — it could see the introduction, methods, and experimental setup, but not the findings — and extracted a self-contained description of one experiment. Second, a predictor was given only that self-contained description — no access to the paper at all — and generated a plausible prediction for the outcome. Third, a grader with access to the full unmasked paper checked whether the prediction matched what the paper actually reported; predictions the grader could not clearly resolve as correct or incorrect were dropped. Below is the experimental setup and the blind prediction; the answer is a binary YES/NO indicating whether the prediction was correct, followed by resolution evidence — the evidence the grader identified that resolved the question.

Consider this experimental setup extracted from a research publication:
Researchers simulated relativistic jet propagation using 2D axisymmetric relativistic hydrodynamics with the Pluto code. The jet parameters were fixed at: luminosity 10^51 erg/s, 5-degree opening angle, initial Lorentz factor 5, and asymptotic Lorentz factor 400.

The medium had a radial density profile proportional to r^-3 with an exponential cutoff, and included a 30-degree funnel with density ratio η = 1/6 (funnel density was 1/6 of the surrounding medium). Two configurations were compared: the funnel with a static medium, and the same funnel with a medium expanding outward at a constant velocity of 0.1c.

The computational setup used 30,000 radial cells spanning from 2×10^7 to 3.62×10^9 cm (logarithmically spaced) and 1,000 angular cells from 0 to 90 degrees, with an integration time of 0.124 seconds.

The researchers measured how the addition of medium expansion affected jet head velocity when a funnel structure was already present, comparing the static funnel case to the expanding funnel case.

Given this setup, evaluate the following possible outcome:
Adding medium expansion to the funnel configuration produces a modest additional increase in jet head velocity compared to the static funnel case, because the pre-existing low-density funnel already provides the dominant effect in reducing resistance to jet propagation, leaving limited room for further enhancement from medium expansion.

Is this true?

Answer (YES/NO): NO